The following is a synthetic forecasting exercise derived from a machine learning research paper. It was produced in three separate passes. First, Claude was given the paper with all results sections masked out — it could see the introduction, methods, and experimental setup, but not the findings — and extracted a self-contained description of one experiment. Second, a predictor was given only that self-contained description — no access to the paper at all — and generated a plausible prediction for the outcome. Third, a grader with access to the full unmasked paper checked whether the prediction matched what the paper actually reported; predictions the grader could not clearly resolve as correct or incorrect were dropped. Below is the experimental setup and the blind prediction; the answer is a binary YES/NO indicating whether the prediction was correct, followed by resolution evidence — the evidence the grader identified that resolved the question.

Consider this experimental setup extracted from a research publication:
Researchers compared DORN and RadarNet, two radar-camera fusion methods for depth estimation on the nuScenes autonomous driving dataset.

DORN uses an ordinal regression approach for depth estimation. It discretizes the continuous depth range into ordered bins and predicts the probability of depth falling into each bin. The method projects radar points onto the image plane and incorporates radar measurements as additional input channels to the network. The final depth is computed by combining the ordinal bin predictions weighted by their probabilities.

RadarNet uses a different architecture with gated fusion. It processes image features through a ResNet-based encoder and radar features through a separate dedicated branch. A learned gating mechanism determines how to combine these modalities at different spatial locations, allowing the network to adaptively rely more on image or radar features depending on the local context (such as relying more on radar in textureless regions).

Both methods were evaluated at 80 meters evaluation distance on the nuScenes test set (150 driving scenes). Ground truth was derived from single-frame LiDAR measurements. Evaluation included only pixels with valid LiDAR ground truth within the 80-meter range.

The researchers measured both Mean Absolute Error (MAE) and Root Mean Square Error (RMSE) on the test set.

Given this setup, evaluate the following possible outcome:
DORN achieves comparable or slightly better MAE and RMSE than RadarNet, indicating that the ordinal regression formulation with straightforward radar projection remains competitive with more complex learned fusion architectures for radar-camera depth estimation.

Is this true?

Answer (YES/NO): NO